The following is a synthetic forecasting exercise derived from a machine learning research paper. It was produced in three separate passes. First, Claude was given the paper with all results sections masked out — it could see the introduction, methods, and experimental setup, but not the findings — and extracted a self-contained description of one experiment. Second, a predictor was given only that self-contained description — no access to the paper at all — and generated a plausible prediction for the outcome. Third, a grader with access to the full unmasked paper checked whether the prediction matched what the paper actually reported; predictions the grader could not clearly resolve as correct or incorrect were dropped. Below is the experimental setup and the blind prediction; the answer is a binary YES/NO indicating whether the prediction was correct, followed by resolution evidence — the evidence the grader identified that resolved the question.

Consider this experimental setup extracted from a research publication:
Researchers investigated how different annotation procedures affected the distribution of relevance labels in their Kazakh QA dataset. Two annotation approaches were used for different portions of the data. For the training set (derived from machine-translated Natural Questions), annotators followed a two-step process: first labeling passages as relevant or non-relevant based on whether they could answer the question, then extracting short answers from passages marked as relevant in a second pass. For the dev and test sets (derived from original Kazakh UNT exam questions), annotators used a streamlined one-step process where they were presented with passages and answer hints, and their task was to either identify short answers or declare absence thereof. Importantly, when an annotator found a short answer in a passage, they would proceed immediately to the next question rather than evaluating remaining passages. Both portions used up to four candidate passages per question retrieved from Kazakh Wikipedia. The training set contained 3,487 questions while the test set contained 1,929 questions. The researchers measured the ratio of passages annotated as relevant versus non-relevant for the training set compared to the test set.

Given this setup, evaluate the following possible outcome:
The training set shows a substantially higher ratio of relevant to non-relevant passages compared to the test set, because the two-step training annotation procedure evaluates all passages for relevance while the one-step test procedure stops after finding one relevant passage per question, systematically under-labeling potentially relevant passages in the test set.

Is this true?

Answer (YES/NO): NO